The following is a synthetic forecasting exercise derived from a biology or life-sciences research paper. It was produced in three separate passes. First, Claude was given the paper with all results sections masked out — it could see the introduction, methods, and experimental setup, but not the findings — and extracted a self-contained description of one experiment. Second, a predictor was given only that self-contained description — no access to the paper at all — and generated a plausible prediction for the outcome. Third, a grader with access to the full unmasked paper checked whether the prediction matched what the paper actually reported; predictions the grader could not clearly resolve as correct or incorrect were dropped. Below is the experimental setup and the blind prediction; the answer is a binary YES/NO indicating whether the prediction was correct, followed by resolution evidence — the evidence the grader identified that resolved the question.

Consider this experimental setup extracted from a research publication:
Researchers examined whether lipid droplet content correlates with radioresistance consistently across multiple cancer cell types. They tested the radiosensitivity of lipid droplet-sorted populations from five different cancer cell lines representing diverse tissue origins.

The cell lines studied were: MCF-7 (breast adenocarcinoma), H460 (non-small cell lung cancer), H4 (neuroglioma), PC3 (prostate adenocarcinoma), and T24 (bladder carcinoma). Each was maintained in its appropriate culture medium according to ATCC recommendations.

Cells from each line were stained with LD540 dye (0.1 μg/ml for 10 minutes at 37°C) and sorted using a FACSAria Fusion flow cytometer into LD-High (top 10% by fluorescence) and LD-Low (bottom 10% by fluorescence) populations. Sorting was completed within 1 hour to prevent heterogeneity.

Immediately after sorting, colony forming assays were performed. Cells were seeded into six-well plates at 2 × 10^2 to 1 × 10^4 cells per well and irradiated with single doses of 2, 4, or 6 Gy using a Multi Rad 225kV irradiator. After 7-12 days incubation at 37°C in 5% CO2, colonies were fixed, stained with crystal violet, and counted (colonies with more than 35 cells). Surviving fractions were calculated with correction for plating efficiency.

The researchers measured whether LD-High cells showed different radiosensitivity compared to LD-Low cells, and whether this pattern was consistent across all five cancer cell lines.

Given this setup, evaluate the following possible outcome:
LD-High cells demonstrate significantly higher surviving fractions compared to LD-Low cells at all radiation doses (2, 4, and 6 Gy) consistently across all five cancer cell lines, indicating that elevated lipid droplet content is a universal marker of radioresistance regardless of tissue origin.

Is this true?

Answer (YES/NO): YES